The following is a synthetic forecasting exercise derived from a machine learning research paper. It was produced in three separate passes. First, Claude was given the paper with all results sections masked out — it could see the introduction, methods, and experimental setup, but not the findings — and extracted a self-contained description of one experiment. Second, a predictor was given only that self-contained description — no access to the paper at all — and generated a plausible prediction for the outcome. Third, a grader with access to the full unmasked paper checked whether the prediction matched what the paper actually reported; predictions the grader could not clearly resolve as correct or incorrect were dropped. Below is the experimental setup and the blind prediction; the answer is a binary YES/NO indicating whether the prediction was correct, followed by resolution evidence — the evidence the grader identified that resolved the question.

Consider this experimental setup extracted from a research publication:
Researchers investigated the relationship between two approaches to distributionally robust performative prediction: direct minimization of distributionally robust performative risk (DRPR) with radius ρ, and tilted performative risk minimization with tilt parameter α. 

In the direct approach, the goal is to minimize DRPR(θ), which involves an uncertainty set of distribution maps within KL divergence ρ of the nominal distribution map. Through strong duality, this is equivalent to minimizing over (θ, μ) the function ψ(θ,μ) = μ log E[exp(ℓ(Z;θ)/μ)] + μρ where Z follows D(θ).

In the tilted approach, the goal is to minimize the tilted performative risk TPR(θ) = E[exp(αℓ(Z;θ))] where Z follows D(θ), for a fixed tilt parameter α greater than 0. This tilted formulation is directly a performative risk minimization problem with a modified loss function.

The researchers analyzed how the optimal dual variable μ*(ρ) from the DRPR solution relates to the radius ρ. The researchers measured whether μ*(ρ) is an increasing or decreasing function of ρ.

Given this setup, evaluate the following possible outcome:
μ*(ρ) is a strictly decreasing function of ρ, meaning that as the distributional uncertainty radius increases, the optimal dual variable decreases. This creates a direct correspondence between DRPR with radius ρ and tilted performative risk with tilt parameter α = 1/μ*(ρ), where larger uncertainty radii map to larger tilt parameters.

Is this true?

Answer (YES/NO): YES